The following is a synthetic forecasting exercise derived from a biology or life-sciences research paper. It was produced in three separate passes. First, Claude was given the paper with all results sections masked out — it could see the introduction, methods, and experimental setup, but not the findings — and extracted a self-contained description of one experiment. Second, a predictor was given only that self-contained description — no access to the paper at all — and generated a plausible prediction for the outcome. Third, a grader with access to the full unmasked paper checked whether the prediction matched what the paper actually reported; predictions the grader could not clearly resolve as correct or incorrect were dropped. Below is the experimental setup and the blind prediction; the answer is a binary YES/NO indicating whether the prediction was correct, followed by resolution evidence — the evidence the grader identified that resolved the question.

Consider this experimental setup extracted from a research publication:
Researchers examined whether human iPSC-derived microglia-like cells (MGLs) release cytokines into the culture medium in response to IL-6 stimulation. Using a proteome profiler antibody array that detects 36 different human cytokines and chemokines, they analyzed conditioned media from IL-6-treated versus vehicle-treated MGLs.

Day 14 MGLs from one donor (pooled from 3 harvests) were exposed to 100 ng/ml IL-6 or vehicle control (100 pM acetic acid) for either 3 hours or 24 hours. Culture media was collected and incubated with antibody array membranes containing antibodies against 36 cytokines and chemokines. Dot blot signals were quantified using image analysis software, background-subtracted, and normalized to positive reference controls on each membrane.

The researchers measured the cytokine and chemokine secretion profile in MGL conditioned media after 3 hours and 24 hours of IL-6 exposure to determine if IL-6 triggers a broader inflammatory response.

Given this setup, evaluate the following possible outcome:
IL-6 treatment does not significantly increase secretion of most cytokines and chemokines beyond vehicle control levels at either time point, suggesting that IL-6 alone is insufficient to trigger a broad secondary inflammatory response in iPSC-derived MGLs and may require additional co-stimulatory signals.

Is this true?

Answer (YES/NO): NO